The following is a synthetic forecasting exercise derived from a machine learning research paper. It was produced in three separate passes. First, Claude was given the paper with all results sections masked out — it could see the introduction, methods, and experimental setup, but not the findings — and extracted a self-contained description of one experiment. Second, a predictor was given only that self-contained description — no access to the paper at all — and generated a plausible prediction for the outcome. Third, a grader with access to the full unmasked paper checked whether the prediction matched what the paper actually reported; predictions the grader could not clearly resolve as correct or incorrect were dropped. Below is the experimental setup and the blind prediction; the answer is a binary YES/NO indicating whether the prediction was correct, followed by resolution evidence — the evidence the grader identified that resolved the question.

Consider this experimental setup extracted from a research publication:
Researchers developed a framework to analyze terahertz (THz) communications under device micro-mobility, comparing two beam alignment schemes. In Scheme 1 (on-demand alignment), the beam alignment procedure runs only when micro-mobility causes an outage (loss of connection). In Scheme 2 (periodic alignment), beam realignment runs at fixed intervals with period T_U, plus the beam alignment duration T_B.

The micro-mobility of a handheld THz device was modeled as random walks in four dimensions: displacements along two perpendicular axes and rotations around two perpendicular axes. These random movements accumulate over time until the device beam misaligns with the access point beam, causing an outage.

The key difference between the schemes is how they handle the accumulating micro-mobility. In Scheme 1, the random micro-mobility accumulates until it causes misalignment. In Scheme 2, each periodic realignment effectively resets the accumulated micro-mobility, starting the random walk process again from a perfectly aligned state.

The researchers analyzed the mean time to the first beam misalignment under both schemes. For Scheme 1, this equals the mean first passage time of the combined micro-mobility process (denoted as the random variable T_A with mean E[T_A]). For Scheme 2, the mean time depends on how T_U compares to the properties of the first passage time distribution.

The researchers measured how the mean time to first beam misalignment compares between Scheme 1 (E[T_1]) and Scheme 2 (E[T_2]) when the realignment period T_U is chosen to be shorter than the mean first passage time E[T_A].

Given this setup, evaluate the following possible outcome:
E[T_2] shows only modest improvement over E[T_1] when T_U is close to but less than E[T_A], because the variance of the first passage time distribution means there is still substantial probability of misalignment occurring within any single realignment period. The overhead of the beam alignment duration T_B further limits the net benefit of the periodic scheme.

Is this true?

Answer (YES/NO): NO